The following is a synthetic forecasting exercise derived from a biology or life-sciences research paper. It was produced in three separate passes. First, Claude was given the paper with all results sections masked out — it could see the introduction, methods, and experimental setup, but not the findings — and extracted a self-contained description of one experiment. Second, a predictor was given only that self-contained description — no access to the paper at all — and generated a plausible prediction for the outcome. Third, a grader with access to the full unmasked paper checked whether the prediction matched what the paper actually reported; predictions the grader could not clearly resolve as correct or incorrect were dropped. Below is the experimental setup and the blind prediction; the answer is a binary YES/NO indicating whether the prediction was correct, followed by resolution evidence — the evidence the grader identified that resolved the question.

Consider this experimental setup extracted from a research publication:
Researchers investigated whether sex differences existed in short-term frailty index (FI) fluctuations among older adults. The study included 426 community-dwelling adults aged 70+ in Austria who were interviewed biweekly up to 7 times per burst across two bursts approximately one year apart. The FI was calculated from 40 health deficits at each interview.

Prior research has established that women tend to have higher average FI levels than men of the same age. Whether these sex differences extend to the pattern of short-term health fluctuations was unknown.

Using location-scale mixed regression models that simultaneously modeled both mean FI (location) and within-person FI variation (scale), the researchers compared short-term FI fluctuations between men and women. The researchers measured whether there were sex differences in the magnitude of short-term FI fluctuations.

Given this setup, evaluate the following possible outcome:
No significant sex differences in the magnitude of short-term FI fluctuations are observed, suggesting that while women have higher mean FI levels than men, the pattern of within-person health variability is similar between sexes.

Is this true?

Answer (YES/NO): NO